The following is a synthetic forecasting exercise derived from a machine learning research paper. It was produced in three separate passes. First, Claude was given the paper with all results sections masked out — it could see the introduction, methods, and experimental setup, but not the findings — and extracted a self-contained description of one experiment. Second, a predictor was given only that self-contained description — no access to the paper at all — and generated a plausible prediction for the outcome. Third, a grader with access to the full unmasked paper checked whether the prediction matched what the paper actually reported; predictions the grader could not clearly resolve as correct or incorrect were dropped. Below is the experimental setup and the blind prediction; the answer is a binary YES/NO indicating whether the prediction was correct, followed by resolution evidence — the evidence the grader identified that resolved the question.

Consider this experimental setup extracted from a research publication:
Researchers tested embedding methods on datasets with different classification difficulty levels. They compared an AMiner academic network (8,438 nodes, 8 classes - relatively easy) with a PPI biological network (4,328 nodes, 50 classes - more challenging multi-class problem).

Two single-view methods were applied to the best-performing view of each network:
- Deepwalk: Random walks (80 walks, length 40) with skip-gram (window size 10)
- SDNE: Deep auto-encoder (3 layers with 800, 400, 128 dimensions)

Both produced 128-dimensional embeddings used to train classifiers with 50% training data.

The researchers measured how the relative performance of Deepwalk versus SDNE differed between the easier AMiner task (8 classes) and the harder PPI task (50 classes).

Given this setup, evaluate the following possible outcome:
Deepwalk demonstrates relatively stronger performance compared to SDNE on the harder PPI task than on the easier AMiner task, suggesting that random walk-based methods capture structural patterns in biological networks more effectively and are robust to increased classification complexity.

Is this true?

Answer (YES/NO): NO